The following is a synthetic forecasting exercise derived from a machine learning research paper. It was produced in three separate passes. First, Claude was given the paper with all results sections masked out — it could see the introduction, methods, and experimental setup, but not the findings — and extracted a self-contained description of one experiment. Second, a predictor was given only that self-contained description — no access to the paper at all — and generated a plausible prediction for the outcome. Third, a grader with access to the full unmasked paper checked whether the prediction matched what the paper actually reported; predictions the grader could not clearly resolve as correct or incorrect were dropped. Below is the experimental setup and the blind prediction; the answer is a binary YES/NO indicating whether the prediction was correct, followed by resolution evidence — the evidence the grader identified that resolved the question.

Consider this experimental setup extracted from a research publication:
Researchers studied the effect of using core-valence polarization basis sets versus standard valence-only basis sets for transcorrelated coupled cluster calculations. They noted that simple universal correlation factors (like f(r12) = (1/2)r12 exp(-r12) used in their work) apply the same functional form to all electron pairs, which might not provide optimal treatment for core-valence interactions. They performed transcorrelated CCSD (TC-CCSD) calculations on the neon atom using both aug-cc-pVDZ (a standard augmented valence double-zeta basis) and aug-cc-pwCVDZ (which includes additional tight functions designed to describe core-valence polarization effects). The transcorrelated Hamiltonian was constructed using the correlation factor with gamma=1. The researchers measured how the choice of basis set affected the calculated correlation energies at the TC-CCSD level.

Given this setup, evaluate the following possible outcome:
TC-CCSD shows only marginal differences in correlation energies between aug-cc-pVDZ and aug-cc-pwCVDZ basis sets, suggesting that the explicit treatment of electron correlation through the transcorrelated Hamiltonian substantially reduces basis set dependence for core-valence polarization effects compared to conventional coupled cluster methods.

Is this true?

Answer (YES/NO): NO